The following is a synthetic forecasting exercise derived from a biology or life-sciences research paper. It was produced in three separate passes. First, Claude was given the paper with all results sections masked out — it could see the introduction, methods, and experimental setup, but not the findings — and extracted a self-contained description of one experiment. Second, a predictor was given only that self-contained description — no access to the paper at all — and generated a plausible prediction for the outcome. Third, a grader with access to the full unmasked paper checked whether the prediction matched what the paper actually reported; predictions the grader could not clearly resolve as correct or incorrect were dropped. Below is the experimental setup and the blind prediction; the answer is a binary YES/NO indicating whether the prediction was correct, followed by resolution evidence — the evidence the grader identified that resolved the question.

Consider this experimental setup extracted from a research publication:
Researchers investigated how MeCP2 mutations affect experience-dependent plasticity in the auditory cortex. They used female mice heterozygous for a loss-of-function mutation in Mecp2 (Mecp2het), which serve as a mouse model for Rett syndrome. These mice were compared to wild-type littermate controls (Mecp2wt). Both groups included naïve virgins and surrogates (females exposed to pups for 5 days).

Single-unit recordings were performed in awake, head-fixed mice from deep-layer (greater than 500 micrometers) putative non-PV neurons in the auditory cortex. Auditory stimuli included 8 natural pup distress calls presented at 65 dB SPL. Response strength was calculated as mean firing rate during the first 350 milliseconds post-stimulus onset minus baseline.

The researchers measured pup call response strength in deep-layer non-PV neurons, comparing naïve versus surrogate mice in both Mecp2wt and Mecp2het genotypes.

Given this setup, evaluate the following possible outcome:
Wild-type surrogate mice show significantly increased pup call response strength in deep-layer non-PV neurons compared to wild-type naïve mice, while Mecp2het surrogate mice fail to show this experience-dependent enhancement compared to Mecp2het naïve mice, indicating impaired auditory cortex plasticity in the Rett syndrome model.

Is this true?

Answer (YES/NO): YES